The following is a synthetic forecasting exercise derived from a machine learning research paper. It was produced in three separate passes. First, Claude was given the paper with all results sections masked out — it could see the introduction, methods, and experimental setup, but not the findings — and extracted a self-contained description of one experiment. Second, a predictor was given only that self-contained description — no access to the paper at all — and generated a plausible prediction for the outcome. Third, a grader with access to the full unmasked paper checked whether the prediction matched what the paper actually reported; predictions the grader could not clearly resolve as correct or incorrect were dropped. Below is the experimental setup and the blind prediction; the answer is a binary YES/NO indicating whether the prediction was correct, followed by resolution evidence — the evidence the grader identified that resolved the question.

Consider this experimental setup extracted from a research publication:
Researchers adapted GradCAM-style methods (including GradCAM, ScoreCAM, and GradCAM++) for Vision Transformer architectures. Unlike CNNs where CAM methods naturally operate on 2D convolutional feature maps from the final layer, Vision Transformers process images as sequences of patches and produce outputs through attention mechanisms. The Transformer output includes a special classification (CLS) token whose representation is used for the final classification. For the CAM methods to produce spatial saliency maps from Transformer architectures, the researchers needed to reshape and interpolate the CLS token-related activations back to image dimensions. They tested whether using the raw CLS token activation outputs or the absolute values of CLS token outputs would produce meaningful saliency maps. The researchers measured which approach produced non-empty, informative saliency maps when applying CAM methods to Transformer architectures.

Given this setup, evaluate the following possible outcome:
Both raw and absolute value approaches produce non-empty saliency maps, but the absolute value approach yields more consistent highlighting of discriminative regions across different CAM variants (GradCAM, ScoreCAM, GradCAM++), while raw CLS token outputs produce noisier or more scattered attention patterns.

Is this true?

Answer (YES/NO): NO